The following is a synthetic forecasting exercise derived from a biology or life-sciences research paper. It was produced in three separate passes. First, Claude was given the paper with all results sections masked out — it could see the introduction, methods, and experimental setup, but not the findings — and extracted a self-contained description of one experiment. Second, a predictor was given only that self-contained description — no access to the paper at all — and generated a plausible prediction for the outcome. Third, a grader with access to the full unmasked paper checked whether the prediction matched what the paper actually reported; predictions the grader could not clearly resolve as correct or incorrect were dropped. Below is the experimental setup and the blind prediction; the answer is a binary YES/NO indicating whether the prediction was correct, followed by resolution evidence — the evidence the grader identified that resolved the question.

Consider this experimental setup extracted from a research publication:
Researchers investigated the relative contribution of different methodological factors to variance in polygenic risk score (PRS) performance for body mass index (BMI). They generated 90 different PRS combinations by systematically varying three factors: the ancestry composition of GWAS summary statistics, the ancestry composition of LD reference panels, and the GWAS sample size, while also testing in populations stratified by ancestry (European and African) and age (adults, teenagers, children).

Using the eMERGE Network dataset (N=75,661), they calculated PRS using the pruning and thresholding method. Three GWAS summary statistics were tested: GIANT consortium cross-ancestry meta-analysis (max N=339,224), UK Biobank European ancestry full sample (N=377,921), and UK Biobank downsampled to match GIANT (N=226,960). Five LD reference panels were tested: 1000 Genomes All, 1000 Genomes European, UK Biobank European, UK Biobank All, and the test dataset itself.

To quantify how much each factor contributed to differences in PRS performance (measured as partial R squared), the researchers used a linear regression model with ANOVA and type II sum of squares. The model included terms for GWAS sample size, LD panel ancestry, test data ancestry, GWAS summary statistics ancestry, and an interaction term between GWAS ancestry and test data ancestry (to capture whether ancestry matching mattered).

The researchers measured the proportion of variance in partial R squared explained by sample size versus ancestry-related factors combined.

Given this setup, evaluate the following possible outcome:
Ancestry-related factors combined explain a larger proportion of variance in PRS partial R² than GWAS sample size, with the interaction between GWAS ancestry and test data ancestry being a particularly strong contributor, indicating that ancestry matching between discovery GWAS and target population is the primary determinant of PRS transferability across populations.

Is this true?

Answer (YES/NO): NO